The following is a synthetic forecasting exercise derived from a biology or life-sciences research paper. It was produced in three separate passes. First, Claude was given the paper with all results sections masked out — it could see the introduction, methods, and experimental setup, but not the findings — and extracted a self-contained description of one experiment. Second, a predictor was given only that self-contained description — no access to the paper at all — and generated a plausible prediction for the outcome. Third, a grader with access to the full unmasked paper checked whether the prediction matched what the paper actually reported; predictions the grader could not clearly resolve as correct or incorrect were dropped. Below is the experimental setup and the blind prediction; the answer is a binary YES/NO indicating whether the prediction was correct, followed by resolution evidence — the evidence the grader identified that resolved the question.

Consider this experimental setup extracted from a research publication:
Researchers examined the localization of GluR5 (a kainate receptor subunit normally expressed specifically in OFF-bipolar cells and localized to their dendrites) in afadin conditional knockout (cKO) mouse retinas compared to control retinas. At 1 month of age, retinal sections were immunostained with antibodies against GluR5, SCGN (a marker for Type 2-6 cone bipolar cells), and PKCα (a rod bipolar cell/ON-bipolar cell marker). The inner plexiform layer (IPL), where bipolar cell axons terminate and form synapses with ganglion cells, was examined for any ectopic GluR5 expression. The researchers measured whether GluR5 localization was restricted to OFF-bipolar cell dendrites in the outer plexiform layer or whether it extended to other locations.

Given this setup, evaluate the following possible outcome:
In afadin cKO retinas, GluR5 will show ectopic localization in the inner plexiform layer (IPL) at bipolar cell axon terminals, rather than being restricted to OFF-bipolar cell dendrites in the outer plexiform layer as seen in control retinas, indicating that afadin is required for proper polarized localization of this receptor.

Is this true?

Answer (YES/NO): YES